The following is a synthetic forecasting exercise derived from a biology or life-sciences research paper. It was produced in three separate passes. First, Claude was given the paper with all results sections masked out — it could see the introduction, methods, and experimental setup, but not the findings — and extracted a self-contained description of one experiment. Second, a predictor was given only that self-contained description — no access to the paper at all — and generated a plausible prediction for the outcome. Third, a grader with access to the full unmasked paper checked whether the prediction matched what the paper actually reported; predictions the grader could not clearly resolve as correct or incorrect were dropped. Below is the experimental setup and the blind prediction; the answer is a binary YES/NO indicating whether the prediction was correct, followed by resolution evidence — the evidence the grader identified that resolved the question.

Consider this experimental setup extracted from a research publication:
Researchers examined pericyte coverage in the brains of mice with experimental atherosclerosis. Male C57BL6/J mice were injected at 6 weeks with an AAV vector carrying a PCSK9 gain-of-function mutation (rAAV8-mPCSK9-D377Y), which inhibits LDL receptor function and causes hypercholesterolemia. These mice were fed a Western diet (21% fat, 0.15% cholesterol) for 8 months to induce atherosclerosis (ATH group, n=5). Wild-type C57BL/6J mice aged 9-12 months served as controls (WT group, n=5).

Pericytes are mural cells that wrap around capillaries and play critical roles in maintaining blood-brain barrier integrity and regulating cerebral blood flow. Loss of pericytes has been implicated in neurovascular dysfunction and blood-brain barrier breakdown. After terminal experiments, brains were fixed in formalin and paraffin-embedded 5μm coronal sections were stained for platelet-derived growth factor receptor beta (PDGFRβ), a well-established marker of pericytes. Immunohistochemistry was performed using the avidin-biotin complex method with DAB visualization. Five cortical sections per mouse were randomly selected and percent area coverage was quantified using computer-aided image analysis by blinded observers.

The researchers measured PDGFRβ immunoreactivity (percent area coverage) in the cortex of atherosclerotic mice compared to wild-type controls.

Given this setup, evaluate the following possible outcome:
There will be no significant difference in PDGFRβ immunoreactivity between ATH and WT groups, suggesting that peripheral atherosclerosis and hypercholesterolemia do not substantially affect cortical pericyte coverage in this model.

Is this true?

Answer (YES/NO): NO